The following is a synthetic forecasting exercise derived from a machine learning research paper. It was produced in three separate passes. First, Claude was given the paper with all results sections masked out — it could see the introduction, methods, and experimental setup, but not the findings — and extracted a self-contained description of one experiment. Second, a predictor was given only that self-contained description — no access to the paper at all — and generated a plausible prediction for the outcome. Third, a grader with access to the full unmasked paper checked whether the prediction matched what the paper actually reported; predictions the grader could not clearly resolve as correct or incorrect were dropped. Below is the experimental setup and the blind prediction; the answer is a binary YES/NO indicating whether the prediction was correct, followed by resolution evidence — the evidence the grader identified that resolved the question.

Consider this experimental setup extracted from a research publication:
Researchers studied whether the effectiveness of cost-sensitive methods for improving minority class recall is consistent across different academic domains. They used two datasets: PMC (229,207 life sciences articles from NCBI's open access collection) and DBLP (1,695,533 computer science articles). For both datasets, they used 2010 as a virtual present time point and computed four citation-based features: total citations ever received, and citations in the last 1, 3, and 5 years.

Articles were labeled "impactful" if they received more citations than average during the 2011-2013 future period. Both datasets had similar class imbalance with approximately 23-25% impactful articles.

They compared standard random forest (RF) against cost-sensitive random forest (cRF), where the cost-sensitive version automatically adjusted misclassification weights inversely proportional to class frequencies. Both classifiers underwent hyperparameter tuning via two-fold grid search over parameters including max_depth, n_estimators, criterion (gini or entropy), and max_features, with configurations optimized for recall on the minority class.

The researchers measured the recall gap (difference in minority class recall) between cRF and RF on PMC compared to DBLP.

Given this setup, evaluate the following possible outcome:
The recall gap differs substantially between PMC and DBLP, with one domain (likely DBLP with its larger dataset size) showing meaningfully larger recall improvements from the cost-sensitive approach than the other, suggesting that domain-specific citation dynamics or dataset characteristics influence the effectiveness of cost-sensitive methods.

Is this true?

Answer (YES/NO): NO